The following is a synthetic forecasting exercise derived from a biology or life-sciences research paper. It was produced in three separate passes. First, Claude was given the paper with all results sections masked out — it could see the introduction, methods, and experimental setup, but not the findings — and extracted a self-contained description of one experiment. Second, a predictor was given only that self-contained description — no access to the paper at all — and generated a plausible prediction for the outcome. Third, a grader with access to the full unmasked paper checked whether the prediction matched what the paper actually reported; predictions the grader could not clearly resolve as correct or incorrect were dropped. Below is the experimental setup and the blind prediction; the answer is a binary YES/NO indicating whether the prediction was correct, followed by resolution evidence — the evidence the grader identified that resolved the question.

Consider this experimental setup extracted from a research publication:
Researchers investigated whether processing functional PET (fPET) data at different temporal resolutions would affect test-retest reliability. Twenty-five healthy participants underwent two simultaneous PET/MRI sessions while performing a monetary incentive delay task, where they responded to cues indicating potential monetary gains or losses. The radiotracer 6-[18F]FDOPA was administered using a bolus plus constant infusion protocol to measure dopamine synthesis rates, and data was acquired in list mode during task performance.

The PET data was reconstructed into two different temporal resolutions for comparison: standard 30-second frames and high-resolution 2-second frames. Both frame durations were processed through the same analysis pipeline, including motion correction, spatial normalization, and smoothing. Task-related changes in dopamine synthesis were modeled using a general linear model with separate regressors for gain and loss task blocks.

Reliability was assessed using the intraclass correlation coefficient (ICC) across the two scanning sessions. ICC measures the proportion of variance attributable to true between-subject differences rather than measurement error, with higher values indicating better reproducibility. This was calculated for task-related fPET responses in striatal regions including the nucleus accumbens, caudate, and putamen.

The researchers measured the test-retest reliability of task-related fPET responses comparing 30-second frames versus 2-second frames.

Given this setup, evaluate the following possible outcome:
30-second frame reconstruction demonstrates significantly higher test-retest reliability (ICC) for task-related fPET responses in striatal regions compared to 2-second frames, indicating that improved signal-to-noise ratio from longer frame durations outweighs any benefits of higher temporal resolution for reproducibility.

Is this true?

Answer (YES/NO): NO